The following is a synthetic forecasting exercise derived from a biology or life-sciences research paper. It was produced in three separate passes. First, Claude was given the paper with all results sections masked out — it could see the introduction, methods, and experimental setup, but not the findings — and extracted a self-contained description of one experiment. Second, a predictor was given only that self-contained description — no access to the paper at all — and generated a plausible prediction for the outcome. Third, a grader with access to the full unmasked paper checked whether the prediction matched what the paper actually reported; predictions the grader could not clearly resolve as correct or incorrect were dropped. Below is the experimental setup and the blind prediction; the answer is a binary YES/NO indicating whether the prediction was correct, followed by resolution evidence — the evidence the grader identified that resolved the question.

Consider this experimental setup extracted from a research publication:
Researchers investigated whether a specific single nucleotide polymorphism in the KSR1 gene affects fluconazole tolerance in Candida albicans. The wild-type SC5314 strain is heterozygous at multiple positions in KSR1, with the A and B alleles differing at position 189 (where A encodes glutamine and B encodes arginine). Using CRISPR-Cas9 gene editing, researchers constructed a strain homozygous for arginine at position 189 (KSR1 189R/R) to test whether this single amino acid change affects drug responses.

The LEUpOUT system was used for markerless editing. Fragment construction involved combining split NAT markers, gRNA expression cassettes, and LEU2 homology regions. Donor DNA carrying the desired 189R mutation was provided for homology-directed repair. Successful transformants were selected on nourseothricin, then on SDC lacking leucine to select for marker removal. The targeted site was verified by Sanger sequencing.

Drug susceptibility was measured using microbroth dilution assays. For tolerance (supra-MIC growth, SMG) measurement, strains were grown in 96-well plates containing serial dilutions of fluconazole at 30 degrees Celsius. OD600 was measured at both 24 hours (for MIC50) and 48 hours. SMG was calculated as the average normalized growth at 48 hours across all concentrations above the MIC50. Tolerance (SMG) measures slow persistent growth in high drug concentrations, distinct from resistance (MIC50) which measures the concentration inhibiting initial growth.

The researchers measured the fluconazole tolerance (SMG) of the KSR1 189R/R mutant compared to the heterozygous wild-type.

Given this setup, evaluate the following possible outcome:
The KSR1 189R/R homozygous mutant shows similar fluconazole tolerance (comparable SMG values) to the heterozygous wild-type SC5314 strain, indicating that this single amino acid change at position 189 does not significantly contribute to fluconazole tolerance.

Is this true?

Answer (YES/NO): NO